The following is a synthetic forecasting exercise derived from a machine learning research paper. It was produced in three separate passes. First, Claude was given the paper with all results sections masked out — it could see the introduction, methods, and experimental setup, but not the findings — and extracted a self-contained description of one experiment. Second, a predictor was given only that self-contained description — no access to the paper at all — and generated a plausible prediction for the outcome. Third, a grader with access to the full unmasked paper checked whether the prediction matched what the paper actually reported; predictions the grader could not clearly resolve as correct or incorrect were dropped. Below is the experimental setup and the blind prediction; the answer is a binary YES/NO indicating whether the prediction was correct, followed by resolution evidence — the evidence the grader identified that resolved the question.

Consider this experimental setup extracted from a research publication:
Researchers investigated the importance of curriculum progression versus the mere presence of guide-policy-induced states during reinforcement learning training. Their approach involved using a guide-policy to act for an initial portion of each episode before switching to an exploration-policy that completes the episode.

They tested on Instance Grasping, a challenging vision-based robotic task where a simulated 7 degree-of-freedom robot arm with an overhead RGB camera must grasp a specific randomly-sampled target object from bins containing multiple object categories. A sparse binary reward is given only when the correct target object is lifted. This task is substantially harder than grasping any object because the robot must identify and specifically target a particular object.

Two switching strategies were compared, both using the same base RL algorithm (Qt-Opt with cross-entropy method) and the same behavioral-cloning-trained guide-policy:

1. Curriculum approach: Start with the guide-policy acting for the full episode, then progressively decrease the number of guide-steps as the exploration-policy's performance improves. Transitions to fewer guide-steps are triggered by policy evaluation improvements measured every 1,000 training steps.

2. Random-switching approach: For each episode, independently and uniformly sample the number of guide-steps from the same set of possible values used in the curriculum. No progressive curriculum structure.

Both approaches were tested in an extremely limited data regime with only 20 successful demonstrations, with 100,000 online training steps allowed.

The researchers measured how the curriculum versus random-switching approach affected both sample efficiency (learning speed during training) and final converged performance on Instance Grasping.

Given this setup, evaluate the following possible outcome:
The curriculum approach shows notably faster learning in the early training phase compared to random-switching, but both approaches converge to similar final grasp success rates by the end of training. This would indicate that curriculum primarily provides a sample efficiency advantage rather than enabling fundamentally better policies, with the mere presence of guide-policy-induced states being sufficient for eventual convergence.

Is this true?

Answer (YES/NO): YES